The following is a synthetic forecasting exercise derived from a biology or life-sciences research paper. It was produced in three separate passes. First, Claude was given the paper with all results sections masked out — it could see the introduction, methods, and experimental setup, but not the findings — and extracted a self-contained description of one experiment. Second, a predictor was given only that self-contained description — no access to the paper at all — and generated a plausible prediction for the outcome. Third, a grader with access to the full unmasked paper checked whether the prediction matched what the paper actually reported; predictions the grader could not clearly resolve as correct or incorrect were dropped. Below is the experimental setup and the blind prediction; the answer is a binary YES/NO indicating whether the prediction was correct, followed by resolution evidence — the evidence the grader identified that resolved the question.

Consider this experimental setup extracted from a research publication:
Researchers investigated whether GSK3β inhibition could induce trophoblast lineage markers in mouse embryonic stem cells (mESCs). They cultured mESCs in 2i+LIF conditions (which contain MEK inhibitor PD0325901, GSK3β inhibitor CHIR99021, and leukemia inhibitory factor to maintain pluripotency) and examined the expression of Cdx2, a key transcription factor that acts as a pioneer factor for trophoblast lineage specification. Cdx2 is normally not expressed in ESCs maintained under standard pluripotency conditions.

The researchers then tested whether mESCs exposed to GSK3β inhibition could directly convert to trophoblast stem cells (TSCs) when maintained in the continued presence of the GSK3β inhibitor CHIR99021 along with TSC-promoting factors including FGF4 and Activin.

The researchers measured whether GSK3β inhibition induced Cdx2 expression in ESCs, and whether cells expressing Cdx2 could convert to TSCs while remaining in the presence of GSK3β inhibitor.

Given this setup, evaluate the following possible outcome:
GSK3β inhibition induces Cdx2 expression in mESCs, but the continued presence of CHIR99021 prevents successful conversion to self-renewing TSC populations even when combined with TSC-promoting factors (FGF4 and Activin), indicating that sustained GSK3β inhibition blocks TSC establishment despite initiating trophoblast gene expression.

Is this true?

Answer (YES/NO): YES